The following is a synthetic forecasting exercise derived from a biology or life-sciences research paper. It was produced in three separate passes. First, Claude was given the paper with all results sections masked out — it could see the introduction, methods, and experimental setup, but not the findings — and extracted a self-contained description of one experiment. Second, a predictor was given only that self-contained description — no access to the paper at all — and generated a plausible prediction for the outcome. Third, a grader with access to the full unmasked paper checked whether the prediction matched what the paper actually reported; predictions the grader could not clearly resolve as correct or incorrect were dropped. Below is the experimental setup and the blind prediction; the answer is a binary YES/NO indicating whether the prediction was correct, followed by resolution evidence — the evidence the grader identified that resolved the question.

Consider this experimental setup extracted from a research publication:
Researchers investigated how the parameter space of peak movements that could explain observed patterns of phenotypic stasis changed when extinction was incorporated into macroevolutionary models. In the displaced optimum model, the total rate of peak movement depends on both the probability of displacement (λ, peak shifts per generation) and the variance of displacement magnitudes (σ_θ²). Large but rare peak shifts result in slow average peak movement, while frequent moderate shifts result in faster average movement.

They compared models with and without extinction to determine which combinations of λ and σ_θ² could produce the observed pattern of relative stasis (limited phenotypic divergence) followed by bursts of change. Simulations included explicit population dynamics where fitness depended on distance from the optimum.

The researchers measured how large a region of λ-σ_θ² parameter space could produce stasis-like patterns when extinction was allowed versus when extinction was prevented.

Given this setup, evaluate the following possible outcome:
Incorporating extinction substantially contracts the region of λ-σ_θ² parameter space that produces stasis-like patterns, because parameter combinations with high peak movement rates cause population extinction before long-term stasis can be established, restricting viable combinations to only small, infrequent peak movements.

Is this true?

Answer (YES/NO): NO